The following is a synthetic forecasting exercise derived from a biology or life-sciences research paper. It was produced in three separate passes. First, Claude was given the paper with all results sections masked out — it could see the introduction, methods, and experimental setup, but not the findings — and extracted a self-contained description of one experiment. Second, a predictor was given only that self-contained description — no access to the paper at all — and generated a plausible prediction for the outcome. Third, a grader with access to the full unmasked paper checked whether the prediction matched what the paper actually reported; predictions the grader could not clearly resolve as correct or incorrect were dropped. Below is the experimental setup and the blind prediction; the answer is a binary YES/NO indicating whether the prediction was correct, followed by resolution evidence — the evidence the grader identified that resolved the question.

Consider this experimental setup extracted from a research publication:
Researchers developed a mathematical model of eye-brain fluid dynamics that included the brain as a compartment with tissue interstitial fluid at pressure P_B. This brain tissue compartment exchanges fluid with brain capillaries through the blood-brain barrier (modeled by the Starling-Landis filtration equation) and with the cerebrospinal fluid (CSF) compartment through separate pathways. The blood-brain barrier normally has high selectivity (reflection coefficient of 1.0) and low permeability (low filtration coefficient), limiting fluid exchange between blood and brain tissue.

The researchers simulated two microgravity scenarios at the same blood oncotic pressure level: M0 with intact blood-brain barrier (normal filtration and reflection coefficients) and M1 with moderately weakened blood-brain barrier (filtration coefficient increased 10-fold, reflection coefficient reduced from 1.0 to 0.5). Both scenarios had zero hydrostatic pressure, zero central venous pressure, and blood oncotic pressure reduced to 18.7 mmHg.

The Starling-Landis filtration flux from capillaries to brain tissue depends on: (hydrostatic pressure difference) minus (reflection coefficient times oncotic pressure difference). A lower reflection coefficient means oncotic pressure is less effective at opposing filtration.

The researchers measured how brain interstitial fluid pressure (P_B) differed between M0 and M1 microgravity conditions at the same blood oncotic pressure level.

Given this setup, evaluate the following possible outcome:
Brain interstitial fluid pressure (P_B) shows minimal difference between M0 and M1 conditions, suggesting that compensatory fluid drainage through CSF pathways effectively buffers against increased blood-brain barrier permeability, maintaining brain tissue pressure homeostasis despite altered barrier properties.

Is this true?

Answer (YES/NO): NO